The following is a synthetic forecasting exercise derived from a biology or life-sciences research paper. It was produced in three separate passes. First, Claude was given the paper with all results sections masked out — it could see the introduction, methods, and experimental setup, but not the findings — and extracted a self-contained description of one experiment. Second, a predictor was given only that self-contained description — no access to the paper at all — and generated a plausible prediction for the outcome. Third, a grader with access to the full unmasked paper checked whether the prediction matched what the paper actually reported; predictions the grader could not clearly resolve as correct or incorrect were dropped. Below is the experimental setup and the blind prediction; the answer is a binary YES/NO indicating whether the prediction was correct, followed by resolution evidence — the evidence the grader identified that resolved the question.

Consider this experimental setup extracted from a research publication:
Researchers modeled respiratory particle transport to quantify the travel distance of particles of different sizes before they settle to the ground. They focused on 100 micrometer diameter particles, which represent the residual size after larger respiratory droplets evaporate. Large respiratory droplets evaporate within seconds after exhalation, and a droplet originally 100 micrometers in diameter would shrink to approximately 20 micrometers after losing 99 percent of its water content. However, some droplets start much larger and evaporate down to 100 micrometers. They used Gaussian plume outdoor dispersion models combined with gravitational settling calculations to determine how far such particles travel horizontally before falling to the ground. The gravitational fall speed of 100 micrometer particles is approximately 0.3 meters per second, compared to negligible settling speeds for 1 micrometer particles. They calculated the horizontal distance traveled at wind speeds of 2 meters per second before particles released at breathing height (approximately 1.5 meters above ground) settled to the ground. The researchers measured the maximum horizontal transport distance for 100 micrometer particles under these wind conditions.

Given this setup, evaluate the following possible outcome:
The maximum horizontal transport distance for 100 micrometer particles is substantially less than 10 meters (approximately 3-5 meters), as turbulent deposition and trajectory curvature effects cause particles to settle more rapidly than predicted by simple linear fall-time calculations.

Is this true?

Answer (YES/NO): NO